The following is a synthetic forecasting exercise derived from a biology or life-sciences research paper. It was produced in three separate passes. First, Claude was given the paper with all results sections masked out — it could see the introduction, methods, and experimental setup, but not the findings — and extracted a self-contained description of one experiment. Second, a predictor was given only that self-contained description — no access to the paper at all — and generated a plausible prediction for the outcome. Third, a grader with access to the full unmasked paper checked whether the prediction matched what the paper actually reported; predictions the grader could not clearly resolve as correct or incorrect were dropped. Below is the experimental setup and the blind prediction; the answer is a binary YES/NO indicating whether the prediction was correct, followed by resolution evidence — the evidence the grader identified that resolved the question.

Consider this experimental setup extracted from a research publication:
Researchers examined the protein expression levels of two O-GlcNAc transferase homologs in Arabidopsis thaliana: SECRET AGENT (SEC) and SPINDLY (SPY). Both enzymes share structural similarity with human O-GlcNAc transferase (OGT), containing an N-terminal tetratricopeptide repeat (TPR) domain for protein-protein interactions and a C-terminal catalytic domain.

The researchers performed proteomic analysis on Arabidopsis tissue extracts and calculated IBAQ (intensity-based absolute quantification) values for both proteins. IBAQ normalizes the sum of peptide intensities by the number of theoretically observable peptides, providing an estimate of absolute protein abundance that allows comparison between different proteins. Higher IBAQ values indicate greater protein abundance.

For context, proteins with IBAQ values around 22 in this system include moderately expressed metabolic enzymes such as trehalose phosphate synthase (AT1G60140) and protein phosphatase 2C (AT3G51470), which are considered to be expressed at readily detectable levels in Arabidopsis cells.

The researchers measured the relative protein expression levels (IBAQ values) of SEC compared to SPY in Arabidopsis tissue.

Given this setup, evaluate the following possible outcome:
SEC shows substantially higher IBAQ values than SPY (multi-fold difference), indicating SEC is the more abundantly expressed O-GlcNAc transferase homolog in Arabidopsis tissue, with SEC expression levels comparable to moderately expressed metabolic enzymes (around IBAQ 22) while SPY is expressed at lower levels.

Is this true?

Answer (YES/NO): NO